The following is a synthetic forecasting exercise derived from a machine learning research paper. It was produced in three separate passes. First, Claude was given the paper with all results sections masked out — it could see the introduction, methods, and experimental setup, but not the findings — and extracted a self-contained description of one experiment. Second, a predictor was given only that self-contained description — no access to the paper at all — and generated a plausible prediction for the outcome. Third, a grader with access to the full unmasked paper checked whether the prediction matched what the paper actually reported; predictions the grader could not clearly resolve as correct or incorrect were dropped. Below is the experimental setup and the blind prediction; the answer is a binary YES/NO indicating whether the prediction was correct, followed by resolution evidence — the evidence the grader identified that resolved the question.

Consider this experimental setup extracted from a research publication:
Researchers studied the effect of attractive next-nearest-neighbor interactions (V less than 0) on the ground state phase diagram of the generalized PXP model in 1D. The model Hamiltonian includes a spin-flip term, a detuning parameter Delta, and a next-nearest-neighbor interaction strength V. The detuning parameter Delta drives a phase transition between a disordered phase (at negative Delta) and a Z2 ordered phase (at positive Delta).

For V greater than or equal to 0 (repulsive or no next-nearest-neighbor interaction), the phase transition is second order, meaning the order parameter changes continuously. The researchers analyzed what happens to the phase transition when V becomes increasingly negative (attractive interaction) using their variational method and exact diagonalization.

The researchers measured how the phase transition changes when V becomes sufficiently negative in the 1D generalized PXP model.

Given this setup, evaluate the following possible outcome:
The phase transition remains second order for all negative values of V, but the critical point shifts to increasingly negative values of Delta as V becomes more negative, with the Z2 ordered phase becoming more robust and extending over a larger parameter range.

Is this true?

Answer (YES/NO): NO